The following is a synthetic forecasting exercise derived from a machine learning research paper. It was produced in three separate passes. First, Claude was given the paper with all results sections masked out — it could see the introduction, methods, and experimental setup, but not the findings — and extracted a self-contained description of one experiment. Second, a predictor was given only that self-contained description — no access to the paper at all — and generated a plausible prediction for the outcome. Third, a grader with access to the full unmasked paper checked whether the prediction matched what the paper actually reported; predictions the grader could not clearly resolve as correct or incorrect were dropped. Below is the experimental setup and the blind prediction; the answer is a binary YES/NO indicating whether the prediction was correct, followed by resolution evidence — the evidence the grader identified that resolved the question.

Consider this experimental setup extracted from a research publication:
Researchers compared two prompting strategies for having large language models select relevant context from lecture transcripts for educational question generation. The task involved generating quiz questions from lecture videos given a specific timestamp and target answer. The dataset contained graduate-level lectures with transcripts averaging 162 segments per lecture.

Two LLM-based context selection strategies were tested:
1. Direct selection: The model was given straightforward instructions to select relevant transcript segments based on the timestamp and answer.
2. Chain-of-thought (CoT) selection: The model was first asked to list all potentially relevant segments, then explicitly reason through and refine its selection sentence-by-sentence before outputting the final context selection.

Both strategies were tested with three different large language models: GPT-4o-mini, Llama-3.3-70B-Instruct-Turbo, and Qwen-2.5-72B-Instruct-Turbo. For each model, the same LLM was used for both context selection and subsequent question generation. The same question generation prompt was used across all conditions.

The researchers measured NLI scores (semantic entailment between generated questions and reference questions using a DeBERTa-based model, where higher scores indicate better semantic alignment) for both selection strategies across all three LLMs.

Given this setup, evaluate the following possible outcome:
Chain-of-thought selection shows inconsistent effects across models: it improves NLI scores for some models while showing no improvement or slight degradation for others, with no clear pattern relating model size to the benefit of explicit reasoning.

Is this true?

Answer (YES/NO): YES